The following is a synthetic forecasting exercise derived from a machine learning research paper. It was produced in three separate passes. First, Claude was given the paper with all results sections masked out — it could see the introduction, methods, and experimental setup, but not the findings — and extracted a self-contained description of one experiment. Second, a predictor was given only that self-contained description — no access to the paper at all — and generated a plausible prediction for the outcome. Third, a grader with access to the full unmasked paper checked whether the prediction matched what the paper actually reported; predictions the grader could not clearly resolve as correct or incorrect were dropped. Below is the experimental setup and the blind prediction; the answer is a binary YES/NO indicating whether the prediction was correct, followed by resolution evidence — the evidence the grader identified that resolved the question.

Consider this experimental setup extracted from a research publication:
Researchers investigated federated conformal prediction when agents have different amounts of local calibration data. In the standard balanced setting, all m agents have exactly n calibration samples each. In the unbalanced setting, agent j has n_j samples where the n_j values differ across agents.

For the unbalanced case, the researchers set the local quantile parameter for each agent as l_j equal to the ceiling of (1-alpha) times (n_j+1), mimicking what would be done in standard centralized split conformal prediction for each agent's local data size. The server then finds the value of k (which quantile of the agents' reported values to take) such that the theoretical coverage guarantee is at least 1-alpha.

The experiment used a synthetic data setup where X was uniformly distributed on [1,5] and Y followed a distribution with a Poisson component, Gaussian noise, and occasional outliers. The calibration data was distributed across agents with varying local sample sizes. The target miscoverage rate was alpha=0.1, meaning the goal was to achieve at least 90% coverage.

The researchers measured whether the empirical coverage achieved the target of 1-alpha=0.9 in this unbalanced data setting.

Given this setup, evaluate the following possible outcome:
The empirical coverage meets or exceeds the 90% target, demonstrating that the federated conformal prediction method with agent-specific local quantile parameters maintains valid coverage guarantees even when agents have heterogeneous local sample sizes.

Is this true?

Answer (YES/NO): YES